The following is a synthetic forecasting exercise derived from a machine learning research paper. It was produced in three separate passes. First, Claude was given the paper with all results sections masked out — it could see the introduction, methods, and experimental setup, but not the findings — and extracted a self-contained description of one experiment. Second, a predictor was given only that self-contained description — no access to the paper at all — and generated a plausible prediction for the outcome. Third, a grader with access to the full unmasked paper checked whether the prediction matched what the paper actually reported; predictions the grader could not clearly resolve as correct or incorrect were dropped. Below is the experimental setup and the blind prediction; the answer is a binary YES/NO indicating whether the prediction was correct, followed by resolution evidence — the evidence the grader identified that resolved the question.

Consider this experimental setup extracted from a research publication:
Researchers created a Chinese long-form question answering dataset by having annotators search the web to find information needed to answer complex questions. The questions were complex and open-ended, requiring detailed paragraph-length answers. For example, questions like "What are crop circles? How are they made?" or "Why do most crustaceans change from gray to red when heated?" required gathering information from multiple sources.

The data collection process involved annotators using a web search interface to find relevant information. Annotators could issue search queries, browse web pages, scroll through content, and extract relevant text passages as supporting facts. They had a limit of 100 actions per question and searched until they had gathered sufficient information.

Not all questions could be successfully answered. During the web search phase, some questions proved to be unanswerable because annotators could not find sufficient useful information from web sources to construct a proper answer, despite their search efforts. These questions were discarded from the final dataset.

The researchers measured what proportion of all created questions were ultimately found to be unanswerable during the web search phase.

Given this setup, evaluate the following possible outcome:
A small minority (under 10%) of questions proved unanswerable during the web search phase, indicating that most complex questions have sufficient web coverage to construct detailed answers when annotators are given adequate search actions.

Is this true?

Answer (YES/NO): NO